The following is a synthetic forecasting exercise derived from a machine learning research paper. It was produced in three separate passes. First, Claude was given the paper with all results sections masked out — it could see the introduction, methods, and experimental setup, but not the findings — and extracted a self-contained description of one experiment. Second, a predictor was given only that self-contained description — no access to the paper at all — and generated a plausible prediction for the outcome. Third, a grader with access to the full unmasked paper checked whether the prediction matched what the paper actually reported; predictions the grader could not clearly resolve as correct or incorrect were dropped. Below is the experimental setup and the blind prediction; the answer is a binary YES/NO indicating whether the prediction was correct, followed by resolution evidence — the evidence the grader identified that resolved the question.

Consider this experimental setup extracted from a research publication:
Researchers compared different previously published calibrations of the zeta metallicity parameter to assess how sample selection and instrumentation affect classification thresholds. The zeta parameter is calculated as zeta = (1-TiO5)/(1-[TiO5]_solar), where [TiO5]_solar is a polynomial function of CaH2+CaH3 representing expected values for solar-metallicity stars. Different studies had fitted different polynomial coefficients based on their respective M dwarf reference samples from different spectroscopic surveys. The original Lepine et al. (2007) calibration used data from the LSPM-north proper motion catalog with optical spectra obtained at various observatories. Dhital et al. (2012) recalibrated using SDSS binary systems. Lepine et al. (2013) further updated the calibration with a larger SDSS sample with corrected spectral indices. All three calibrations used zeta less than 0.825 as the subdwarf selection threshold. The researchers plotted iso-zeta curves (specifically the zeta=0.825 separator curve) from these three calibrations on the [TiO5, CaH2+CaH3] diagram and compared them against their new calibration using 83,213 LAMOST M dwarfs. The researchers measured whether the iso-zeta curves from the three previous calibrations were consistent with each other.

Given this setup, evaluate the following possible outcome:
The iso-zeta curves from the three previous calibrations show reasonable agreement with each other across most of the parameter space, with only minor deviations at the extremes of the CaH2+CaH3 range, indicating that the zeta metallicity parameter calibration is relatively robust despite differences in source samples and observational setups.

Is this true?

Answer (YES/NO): NO